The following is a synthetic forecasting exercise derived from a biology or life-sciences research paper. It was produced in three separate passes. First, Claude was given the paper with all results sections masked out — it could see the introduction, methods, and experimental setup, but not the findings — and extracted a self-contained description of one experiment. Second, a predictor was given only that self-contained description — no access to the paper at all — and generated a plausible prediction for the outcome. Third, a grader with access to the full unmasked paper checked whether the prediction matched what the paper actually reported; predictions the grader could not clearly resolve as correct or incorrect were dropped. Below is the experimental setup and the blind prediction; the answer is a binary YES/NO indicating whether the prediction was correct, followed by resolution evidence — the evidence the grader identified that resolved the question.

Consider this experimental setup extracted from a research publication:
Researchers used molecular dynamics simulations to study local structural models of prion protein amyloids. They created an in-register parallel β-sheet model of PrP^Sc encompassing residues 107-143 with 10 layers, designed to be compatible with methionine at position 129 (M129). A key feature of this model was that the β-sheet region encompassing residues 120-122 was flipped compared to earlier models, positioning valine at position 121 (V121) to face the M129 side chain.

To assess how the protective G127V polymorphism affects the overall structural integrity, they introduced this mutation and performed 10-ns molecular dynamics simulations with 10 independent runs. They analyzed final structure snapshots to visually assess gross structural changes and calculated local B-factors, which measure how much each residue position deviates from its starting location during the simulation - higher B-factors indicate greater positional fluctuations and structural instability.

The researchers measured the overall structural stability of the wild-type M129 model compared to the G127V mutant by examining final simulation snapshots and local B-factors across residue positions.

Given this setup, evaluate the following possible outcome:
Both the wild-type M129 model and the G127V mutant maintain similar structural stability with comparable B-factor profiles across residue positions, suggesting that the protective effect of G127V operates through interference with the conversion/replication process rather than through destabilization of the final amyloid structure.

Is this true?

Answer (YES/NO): NO